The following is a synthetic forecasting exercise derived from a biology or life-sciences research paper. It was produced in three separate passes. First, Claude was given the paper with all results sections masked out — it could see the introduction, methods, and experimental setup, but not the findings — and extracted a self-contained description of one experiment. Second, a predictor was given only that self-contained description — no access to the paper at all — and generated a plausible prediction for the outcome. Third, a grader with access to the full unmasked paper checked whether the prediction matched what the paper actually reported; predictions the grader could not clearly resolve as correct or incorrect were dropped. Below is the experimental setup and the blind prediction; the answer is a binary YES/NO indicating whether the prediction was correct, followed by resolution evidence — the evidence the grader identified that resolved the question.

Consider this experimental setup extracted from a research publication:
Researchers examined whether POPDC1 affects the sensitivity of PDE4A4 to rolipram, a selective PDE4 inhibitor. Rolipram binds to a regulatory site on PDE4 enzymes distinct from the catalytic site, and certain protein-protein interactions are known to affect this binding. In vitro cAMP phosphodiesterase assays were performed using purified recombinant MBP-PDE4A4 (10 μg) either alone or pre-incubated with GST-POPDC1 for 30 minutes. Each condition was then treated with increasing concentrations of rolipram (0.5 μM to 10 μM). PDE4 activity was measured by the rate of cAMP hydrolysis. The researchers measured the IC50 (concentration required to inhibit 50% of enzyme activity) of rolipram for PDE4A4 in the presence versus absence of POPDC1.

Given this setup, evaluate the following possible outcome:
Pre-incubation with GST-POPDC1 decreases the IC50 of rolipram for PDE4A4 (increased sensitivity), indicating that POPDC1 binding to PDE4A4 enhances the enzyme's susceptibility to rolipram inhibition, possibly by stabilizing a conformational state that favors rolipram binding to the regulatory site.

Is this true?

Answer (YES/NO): NO